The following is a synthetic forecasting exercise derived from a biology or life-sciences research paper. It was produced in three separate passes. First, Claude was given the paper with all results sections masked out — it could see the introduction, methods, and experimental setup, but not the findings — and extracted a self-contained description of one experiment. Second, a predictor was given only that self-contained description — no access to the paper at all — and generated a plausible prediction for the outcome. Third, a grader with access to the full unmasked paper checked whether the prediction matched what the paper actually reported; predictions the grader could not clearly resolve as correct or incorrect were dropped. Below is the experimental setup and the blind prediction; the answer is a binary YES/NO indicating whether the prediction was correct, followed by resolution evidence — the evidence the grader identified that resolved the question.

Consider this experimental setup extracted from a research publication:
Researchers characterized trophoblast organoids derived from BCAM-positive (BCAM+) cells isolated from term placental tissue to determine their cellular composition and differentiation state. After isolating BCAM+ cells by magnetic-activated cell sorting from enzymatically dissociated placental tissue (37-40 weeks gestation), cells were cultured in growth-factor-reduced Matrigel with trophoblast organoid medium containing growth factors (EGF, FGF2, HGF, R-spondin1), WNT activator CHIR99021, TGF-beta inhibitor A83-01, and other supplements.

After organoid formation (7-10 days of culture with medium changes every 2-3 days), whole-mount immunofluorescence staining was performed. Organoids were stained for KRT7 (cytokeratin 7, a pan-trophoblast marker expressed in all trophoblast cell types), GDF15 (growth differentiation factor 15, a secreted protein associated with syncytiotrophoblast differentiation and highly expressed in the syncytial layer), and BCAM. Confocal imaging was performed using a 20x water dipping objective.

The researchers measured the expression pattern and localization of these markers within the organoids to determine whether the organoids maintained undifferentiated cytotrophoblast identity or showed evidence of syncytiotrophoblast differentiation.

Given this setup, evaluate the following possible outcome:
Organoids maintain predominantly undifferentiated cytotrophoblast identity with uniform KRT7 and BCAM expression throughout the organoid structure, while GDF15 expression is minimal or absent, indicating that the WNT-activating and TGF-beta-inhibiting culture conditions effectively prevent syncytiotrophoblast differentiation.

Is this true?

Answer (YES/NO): NO